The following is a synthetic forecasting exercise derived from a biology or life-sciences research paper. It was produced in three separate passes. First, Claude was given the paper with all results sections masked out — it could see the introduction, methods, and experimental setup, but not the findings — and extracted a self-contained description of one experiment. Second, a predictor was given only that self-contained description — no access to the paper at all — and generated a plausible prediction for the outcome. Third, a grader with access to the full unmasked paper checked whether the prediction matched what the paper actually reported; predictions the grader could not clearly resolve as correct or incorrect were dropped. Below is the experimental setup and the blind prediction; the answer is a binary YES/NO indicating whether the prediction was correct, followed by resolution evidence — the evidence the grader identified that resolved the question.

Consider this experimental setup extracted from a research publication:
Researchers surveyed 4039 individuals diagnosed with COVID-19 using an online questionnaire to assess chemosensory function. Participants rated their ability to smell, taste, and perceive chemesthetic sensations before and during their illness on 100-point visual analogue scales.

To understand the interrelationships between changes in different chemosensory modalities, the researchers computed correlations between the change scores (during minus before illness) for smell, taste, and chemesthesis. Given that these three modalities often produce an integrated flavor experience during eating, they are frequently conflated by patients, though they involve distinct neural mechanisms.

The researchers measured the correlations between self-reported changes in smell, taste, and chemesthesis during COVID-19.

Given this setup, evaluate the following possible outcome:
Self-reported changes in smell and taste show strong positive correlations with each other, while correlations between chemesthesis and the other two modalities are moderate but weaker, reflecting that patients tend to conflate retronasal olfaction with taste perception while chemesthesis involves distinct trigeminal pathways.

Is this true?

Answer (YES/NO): YES